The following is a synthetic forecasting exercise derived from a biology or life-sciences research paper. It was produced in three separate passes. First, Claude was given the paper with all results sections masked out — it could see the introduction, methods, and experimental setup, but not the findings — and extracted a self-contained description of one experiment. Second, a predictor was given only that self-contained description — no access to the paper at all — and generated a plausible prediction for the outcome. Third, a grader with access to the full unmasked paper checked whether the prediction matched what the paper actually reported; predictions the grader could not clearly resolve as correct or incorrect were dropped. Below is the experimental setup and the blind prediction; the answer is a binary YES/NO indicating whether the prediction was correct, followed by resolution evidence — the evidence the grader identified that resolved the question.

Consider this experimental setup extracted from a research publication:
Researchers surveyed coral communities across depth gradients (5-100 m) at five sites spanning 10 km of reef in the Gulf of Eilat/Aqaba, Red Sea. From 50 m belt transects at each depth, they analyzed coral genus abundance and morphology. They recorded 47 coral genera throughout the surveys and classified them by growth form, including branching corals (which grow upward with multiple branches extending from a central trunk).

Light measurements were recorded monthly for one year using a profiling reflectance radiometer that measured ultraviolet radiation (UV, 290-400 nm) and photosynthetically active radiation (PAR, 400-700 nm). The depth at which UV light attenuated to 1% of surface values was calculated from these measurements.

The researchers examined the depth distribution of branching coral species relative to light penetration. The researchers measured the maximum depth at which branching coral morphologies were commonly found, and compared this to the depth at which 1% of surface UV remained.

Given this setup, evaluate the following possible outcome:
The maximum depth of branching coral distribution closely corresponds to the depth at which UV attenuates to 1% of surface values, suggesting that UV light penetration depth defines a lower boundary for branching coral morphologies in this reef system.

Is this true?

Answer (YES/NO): YES